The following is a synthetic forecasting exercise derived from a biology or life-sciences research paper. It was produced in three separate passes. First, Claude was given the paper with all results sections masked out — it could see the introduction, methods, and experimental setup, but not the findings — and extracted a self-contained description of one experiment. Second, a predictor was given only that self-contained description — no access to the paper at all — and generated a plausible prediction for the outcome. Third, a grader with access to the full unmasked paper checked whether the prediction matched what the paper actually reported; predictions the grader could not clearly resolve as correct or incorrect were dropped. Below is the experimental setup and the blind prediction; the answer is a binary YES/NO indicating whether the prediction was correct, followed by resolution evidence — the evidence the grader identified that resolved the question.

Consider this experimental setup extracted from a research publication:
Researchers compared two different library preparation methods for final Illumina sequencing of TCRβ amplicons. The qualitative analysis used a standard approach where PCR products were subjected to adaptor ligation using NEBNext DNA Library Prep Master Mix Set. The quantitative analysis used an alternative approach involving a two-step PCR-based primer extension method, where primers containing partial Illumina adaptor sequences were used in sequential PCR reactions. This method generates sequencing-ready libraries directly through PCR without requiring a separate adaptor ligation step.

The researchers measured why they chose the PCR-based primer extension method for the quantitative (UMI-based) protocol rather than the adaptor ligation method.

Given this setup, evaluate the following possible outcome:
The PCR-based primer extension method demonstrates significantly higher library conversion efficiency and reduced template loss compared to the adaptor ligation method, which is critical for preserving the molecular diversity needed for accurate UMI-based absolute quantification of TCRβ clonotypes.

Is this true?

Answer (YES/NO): YES